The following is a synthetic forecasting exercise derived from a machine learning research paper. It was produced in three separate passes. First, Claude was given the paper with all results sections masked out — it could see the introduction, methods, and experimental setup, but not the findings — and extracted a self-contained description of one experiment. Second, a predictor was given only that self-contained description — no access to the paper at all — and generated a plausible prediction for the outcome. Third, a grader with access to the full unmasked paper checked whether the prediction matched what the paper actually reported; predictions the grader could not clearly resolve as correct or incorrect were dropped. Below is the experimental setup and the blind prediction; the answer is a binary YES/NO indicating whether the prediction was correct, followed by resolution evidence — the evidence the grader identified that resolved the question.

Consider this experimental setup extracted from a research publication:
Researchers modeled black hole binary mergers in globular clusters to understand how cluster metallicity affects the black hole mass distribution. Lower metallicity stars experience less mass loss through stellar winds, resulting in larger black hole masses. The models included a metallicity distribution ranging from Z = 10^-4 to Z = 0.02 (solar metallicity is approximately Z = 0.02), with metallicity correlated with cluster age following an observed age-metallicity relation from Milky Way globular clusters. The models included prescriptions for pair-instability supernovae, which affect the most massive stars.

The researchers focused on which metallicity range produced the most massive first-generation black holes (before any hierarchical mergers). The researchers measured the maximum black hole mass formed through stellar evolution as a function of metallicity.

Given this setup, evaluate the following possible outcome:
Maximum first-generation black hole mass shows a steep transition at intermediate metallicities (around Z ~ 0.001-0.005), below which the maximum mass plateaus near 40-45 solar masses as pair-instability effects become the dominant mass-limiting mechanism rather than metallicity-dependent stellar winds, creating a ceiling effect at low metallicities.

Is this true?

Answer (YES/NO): NO